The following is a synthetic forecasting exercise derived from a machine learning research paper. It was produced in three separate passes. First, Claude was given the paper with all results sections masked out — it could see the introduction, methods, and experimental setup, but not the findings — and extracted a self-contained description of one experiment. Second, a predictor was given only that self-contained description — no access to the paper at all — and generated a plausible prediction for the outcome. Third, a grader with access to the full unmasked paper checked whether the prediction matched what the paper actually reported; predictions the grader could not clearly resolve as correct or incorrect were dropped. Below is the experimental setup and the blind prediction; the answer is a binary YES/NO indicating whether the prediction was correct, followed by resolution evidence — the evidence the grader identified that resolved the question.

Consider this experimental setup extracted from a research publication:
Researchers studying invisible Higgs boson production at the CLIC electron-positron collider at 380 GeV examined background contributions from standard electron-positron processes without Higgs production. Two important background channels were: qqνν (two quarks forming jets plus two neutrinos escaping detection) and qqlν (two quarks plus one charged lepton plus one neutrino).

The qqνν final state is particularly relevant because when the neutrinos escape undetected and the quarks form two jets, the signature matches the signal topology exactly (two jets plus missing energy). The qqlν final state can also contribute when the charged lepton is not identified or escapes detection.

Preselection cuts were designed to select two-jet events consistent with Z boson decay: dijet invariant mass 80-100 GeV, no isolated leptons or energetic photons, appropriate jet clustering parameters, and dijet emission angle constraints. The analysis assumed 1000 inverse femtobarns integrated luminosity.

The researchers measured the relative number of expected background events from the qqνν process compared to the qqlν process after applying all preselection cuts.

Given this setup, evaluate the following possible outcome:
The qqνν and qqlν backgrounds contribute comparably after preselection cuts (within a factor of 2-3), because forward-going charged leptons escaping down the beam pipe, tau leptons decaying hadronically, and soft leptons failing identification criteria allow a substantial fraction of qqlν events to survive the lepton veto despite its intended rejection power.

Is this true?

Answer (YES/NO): YES